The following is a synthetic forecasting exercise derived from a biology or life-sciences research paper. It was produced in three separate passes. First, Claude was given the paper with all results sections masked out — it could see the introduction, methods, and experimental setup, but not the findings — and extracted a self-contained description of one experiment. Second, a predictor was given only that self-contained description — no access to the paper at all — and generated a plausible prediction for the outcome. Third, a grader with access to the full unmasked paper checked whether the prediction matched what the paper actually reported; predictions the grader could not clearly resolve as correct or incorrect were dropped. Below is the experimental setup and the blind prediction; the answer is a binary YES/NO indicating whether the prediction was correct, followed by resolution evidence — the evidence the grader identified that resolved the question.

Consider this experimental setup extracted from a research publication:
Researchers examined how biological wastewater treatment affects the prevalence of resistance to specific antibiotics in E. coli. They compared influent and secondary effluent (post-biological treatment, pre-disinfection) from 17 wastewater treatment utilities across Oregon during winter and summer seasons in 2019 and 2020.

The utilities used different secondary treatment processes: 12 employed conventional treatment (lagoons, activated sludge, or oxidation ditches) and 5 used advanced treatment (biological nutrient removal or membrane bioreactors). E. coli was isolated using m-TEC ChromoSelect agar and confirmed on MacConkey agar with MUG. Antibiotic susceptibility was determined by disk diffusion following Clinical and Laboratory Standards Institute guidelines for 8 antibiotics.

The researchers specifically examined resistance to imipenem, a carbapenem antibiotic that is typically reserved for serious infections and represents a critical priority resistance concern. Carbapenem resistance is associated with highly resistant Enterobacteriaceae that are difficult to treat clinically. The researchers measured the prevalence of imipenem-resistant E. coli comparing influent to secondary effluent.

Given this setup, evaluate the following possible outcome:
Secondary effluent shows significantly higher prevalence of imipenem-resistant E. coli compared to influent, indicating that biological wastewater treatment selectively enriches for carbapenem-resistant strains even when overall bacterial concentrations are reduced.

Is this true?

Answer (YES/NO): NO